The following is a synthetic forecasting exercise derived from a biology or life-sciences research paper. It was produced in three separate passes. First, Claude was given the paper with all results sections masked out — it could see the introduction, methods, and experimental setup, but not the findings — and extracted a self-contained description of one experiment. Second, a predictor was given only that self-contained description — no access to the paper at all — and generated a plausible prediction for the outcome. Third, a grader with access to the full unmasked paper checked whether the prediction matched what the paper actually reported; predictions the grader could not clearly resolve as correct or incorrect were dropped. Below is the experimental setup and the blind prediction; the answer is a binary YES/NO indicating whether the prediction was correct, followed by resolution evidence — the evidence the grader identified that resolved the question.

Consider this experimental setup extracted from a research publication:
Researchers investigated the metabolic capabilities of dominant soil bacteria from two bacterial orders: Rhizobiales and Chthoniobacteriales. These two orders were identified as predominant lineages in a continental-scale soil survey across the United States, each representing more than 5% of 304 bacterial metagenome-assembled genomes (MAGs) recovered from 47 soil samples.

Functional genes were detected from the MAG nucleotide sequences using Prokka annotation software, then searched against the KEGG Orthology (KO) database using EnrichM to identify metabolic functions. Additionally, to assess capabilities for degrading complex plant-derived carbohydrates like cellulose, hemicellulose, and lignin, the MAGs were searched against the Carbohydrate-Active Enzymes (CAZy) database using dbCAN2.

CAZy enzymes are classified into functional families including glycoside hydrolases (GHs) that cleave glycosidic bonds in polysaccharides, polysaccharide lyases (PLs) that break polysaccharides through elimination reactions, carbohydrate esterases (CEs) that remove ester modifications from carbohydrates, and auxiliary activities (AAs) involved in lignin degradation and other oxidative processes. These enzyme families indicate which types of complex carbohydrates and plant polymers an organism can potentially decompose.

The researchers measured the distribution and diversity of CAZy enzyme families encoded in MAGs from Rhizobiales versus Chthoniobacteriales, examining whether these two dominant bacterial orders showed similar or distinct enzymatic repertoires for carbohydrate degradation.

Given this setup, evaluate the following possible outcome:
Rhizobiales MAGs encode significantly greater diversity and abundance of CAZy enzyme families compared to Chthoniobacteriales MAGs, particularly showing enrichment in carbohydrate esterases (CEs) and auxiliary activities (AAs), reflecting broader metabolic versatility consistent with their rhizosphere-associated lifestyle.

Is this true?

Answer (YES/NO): NO